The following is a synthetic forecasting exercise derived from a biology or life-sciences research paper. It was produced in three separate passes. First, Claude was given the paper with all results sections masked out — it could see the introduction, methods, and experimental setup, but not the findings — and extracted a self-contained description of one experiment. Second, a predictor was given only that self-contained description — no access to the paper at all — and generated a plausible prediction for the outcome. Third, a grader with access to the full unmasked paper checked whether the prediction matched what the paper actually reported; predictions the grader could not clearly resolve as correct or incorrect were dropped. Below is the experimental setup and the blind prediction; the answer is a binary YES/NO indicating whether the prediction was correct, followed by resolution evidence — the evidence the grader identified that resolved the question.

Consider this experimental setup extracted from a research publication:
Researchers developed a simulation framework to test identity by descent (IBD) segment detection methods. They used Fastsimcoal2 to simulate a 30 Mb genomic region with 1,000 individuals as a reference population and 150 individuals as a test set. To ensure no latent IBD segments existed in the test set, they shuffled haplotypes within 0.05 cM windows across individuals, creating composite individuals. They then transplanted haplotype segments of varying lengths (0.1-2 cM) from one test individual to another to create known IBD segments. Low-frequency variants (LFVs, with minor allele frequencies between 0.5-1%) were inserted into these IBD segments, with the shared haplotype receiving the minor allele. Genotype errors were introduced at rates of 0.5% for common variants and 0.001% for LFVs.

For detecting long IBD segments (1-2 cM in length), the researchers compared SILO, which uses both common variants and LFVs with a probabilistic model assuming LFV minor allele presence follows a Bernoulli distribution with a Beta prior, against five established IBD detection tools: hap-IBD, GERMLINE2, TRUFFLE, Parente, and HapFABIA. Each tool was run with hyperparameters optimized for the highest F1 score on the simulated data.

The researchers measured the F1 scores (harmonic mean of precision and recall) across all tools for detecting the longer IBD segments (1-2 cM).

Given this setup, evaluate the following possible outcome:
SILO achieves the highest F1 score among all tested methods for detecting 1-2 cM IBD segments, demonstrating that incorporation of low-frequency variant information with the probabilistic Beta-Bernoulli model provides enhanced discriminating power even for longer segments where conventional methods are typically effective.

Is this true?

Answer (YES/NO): NO